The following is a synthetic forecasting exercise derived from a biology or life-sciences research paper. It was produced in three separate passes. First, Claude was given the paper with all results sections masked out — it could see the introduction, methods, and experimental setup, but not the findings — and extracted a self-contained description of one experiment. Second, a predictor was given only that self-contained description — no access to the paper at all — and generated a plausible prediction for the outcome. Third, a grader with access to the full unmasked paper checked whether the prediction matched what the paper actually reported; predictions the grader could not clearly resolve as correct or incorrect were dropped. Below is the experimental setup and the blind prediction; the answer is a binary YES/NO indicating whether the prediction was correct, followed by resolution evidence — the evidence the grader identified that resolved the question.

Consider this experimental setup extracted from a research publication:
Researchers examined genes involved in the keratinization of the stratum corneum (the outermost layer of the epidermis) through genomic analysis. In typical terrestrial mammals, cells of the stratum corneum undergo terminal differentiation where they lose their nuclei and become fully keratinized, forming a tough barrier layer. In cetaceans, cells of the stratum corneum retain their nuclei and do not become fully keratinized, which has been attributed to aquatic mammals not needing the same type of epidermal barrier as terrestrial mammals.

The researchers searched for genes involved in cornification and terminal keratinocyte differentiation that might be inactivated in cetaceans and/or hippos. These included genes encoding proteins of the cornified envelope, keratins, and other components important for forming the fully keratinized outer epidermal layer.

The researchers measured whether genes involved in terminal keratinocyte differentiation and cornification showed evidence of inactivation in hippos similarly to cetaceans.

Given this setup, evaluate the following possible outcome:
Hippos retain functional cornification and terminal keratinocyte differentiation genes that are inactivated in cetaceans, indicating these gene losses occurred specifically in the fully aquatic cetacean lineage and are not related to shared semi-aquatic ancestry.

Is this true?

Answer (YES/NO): YES